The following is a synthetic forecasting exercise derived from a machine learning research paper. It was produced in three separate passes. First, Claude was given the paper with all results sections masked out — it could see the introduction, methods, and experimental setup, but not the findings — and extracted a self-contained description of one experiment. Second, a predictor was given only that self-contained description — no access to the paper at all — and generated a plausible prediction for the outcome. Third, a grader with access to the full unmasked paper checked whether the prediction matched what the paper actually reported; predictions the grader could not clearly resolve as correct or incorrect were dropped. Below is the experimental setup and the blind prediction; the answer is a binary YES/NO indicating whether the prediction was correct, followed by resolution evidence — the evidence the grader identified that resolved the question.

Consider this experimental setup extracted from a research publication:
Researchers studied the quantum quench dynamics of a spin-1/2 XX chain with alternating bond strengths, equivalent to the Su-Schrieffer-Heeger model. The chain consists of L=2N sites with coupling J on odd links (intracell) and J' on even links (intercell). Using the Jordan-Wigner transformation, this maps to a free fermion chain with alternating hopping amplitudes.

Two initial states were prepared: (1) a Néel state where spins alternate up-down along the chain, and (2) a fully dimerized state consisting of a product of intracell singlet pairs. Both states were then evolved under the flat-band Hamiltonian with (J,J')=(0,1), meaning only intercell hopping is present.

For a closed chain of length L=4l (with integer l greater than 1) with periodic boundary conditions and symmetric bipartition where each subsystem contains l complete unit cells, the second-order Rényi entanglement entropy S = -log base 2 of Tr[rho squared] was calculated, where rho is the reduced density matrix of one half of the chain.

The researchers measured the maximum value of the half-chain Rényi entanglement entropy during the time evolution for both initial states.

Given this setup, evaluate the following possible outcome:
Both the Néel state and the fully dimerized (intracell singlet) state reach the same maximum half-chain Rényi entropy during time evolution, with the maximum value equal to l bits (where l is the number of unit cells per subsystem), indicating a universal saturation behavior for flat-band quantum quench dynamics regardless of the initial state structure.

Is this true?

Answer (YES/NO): NO